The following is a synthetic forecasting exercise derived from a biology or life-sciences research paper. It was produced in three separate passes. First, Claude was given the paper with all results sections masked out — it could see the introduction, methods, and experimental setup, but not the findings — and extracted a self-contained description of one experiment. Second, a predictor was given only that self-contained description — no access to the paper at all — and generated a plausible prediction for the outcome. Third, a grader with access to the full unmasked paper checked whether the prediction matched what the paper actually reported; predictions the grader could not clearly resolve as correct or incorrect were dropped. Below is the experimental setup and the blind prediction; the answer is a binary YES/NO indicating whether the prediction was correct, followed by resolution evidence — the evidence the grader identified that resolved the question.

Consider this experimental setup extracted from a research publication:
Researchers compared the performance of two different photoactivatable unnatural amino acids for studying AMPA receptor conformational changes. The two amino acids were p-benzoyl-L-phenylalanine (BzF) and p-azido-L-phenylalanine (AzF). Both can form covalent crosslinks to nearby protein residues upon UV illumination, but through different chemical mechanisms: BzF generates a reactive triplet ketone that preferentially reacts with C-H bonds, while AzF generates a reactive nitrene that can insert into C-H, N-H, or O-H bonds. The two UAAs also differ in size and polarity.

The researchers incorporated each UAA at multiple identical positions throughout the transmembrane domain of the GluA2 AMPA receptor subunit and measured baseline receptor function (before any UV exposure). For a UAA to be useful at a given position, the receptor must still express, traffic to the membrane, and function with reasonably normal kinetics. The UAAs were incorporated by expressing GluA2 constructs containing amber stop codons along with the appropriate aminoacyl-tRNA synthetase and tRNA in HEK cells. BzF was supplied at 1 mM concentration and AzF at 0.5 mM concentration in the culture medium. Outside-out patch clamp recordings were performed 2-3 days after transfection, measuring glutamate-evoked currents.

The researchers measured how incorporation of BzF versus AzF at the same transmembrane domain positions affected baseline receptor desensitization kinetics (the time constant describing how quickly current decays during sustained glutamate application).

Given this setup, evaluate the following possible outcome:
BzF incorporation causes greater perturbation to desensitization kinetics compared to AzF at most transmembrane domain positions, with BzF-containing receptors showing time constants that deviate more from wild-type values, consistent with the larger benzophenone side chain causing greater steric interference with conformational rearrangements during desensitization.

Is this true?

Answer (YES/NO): NO